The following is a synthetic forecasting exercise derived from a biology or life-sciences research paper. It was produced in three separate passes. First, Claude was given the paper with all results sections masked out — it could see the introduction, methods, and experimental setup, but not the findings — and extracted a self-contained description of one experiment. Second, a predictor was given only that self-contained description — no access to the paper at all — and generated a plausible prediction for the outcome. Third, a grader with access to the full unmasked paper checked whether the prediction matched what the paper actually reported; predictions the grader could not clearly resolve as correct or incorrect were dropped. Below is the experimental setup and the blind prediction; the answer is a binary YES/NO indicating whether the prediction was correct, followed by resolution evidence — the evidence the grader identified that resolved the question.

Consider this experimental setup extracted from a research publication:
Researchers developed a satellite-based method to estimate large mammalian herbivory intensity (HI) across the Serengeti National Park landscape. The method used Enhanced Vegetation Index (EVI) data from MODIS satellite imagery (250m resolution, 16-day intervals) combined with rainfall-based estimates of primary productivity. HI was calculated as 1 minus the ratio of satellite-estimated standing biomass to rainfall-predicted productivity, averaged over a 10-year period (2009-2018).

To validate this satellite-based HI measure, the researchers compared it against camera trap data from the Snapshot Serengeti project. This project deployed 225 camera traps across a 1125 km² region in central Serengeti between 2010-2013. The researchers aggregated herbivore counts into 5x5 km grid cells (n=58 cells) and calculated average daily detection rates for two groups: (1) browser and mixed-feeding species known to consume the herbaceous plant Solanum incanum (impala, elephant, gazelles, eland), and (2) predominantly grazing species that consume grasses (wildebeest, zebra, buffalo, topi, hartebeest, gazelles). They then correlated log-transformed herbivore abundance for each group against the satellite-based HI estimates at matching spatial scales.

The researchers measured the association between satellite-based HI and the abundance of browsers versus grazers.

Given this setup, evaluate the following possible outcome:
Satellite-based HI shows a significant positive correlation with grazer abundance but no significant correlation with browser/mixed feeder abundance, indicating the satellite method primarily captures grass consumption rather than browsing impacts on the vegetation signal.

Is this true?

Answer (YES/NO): NO